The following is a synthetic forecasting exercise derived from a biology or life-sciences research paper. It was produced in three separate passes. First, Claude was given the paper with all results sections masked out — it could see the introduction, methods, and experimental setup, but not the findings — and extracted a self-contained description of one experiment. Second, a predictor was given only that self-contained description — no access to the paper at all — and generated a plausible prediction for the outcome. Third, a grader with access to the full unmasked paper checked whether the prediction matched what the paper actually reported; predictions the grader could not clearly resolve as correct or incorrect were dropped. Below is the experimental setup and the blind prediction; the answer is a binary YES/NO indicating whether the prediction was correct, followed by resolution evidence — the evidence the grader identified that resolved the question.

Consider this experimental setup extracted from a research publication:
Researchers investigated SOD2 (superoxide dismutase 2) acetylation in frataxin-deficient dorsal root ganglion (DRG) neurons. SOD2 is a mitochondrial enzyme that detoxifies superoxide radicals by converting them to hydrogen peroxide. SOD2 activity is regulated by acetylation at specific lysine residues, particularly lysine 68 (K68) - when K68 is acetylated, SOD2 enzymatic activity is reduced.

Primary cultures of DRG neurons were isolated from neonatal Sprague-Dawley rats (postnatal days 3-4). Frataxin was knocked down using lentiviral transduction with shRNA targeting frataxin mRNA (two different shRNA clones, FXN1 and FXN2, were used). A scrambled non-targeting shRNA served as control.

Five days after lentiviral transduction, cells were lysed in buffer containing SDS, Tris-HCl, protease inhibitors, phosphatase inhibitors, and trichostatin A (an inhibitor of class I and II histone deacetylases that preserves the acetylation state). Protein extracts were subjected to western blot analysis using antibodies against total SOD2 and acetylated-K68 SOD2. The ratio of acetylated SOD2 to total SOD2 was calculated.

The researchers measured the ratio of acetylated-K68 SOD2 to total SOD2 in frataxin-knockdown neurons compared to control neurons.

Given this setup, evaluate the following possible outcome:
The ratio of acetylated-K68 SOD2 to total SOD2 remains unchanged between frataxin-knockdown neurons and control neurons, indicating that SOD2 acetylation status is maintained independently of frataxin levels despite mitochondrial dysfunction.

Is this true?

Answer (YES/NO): NO